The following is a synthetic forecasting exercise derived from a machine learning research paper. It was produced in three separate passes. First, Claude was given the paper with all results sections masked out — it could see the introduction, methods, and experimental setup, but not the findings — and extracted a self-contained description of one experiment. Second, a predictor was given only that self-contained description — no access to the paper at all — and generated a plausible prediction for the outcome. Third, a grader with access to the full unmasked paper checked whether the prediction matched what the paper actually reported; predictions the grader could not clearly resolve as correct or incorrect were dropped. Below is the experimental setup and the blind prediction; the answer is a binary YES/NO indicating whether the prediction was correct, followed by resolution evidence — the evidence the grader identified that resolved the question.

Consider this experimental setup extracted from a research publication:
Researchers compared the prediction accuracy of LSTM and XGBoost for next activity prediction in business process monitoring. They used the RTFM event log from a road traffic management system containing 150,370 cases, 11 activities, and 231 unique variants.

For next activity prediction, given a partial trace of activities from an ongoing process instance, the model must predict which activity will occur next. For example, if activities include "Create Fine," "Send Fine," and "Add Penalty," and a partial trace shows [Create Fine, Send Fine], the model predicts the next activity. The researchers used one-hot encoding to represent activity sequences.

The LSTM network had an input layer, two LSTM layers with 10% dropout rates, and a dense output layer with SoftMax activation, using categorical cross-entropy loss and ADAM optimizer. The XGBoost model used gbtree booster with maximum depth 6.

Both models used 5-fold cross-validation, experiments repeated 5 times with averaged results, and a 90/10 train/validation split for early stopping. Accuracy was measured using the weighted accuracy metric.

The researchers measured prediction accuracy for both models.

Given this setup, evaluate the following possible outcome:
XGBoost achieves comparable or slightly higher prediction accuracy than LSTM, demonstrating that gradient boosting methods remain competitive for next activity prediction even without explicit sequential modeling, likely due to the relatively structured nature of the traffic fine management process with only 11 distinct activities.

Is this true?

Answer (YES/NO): YES